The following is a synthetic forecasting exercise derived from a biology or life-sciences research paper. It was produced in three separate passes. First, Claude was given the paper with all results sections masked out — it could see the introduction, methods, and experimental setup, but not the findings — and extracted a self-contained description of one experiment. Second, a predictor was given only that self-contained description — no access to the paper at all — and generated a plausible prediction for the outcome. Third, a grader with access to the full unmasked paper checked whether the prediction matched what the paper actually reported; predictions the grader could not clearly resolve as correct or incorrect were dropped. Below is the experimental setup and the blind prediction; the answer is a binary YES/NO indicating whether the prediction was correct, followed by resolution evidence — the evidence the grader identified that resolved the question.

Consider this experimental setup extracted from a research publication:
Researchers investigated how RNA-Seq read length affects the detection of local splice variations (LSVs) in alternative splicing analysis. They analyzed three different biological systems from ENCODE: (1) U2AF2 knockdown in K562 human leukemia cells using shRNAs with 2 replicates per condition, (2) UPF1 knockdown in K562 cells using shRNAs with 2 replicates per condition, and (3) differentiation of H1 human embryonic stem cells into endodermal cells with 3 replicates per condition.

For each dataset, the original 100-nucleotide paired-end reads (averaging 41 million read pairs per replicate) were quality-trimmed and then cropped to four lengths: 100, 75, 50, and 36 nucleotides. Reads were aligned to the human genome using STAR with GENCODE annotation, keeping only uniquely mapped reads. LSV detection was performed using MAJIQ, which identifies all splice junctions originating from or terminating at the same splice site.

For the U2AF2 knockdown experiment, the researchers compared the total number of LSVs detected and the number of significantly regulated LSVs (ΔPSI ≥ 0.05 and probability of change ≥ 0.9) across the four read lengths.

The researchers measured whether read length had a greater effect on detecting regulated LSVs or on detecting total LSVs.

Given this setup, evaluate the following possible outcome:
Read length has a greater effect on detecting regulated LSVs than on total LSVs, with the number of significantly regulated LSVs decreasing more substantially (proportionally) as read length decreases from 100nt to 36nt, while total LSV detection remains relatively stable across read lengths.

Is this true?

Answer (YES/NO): NO